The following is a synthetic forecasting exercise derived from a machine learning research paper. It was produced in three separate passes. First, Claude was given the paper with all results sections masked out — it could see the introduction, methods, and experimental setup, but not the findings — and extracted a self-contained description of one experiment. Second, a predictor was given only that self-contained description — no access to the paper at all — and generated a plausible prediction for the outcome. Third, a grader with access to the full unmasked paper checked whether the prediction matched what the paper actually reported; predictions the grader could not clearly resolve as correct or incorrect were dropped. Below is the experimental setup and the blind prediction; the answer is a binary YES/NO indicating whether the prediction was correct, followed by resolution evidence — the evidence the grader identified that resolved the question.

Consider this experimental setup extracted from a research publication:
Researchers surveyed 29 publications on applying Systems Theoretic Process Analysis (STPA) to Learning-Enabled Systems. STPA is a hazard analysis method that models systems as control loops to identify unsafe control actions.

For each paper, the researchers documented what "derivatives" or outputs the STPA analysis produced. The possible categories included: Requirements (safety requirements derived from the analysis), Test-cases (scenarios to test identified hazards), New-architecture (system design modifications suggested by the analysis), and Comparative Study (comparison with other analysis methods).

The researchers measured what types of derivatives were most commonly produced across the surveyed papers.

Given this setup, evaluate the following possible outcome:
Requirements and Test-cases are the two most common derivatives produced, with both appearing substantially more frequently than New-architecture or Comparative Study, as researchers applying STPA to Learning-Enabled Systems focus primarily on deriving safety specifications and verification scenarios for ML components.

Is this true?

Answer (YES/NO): NO